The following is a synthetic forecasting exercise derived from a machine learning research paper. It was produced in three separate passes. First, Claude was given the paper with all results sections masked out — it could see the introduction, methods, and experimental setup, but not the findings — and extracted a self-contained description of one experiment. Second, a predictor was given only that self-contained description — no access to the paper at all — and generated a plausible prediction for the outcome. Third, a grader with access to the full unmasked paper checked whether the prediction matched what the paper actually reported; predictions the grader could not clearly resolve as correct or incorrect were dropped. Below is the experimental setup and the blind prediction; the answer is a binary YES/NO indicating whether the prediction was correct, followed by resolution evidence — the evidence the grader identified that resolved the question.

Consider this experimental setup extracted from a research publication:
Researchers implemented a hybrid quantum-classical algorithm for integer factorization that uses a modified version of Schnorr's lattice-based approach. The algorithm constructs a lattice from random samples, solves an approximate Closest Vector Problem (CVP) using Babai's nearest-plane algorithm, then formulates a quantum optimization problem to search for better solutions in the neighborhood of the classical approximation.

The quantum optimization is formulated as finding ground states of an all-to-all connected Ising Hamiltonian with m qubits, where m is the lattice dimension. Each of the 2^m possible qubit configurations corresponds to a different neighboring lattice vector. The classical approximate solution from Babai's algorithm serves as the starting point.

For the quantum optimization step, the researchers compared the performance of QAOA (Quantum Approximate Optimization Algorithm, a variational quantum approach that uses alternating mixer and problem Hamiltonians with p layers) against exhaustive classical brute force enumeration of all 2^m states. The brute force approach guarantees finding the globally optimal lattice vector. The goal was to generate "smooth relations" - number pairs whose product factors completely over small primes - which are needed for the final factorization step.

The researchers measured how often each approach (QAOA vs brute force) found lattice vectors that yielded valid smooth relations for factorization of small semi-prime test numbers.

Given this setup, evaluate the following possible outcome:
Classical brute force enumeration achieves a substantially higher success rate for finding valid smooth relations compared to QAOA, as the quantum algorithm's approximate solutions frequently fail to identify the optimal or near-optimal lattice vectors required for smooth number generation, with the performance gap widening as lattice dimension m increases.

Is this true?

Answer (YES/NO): YES